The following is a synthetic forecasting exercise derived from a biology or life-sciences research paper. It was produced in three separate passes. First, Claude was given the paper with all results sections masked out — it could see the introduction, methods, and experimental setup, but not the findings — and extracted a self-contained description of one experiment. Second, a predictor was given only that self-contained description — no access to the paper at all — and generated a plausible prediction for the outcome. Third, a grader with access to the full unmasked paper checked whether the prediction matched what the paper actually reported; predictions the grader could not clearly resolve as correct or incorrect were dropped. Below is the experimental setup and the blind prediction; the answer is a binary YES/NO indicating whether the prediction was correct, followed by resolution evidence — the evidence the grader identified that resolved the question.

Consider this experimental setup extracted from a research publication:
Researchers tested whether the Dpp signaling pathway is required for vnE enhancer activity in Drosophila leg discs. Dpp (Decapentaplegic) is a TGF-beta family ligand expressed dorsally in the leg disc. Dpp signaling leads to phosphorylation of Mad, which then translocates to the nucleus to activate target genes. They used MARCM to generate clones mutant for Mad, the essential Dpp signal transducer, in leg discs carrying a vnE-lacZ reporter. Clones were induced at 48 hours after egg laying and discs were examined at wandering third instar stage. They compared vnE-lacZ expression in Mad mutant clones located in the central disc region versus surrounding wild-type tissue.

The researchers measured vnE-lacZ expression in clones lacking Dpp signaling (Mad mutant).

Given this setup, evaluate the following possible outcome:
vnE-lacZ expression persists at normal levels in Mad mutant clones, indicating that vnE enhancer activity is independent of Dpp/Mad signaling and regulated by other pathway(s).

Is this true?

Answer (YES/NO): NO